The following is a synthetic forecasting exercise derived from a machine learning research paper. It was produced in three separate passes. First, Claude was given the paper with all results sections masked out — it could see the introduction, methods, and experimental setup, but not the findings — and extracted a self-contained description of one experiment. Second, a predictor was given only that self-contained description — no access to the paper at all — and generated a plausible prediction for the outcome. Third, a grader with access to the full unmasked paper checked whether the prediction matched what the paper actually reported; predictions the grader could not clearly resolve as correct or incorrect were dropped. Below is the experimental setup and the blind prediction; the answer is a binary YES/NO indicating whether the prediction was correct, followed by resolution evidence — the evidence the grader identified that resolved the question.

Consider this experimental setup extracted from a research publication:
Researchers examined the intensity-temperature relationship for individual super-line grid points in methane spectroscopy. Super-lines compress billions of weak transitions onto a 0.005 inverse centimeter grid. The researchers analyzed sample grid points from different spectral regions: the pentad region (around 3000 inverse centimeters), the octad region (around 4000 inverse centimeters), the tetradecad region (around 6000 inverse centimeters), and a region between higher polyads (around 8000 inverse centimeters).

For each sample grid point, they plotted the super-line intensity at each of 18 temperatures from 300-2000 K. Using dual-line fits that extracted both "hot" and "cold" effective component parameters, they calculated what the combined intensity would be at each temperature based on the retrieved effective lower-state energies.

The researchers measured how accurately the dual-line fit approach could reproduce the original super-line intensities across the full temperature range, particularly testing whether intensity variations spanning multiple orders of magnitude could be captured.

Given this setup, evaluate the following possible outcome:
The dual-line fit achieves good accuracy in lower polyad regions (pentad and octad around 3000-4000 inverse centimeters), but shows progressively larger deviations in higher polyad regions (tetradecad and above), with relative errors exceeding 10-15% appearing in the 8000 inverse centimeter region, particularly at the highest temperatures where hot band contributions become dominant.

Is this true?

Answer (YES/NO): NO